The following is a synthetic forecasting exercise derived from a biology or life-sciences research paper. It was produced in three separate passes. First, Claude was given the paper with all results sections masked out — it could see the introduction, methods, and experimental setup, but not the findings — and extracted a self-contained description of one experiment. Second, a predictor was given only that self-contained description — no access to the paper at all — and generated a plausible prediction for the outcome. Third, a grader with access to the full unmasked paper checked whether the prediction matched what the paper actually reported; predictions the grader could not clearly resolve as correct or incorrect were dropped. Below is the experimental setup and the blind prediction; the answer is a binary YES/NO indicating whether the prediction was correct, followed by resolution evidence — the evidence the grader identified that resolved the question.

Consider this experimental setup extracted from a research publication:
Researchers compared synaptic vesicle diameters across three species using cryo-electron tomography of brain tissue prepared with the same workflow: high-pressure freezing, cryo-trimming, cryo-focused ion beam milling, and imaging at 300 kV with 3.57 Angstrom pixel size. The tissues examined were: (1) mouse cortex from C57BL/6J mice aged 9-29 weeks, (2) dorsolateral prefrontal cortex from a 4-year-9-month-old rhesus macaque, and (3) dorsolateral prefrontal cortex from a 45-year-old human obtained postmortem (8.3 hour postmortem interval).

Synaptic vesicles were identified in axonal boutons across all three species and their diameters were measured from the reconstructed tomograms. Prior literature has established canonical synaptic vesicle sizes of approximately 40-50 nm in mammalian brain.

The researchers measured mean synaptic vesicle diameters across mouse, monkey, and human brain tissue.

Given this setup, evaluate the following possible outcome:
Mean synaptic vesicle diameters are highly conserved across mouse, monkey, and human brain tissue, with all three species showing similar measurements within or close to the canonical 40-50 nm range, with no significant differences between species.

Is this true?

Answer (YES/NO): YES